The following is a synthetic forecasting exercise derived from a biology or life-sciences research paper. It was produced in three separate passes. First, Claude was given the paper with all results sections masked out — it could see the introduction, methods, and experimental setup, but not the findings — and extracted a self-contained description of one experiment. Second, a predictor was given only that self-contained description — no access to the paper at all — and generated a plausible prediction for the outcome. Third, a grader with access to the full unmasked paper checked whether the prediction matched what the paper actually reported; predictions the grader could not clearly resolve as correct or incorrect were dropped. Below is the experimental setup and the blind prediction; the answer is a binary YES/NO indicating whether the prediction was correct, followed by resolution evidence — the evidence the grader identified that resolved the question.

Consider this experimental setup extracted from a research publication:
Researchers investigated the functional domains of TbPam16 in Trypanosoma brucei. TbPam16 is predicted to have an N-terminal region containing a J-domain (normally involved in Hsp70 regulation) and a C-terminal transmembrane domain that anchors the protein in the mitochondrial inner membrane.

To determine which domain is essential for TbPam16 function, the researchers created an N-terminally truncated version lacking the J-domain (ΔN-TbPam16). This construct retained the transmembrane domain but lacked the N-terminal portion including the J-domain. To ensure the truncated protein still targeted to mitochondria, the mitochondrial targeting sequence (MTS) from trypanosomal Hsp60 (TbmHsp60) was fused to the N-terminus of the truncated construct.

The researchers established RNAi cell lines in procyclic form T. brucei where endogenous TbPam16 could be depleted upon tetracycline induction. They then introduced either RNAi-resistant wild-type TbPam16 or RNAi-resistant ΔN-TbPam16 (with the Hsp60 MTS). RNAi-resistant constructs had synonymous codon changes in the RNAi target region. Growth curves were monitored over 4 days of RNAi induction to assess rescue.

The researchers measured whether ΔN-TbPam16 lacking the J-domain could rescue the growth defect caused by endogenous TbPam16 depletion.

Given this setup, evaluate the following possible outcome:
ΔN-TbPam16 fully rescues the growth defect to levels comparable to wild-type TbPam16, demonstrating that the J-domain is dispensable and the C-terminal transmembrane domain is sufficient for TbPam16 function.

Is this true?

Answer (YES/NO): NO